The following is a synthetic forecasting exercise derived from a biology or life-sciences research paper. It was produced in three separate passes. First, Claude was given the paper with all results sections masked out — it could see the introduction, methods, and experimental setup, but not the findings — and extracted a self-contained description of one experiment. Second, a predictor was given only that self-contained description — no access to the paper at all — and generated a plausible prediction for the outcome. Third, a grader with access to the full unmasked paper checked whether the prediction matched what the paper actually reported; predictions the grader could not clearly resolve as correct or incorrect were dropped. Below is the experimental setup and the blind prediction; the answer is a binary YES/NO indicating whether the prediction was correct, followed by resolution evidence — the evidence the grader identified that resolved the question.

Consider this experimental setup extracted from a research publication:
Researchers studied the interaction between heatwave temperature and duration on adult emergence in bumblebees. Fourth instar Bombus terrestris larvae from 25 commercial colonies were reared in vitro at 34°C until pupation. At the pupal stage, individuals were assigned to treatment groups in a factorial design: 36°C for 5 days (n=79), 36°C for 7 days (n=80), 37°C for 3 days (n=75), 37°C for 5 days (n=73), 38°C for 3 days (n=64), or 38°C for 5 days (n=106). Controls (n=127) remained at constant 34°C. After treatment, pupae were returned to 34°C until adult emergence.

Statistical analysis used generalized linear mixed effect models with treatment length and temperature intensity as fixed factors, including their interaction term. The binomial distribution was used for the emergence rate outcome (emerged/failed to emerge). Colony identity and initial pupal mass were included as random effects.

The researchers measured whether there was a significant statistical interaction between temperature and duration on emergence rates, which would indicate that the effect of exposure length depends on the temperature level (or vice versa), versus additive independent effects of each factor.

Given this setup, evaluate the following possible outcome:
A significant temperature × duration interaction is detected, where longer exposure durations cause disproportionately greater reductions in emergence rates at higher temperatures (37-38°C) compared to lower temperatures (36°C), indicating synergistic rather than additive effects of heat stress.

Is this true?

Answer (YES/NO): NO